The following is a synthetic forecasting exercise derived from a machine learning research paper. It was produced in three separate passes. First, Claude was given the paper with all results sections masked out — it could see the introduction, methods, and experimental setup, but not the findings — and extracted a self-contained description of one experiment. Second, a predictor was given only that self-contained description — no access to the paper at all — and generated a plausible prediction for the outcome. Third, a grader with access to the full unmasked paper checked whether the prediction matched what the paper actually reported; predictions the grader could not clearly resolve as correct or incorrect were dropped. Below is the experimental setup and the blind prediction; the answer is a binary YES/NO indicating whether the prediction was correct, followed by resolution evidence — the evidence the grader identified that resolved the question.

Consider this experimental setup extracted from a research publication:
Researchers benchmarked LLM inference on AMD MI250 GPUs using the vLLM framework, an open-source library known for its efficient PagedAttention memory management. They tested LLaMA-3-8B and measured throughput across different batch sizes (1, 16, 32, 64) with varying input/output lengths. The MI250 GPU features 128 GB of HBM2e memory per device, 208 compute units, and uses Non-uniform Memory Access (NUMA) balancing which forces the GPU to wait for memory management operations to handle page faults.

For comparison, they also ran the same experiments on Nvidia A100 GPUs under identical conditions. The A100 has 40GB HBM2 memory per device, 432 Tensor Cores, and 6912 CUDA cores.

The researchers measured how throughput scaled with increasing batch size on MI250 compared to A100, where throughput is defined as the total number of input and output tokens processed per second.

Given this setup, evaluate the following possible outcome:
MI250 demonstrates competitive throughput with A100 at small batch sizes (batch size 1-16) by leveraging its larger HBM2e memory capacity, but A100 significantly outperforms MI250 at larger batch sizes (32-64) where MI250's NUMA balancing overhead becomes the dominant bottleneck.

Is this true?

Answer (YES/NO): NO